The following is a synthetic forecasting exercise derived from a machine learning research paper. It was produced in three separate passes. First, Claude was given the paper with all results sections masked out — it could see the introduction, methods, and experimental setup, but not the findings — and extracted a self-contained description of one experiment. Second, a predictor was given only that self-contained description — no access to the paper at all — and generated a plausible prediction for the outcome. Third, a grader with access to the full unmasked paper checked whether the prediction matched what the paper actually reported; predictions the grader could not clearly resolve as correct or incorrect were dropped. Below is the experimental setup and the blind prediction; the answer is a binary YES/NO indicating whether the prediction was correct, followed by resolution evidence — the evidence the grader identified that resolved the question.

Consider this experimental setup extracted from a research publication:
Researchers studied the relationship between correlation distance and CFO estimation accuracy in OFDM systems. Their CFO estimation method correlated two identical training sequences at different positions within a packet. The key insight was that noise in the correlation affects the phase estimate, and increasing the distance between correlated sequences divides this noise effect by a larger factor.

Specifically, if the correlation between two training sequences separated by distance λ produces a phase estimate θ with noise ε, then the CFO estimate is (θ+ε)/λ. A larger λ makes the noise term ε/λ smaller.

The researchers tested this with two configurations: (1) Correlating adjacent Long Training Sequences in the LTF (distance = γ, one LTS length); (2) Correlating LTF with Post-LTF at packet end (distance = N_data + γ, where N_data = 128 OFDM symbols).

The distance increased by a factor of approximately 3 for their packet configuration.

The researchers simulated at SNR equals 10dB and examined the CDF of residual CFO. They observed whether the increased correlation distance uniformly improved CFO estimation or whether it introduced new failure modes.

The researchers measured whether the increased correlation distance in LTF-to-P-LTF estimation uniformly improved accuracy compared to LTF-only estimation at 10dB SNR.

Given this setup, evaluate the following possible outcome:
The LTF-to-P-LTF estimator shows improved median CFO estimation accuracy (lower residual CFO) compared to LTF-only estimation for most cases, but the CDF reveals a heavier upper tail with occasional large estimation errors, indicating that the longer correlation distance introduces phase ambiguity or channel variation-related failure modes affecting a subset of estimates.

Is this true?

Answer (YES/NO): NO